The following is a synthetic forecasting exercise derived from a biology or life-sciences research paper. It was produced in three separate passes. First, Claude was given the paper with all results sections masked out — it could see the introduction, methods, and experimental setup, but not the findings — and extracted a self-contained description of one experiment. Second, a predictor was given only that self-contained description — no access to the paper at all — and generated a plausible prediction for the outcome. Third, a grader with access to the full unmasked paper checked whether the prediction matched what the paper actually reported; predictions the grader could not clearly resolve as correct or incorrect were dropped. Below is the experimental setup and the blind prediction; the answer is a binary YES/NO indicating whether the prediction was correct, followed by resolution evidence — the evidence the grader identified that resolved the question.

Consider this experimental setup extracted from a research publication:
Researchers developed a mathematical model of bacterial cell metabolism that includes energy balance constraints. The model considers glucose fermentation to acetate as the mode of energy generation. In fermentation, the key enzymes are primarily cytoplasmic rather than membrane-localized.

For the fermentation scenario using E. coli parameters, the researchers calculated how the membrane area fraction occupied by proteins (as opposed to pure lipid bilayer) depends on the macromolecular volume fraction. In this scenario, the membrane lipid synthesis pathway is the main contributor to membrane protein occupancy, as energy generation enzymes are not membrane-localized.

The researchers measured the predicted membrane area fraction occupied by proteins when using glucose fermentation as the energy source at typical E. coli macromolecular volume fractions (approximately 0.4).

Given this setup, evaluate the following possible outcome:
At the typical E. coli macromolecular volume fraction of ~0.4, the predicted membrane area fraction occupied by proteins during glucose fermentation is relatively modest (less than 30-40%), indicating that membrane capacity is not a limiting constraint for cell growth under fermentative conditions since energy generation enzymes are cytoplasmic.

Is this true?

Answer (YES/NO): YES